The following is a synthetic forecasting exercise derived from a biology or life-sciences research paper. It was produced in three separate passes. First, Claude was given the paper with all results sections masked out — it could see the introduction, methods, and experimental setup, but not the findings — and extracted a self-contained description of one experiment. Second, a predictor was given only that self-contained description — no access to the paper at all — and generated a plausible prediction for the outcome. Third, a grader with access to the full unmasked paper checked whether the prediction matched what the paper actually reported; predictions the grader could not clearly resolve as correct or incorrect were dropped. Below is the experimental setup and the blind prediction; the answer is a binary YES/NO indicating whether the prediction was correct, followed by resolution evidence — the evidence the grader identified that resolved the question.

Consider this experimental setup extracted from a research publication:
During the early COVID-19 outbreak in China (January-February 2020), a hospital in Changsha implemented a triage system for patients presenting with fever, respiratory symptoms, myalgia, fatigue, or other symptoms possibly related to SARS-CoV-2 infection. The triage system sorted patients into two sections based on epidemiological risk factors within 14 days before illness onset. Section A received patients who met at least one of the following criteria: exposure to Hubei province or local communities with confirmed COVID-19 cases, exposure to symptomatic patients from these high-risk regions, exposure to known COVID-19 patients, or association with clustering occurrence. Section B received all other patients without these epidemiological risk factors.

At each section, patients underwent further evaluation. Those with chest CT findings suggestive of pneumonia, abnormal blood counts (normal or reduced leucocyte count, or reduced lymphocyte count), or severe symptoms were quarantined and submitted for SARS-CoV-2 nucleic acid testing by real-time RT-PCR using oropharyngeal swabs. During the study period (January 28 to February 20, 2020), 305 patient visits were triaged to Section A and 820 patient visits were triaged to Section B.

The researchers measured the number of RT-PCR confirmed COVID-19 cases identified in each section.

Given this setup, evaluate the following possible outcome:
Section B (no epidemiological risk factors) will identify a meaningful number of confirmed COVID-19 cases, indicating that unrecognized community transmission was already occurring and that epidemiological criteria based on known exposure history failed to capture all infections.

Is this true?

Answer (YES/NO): NO